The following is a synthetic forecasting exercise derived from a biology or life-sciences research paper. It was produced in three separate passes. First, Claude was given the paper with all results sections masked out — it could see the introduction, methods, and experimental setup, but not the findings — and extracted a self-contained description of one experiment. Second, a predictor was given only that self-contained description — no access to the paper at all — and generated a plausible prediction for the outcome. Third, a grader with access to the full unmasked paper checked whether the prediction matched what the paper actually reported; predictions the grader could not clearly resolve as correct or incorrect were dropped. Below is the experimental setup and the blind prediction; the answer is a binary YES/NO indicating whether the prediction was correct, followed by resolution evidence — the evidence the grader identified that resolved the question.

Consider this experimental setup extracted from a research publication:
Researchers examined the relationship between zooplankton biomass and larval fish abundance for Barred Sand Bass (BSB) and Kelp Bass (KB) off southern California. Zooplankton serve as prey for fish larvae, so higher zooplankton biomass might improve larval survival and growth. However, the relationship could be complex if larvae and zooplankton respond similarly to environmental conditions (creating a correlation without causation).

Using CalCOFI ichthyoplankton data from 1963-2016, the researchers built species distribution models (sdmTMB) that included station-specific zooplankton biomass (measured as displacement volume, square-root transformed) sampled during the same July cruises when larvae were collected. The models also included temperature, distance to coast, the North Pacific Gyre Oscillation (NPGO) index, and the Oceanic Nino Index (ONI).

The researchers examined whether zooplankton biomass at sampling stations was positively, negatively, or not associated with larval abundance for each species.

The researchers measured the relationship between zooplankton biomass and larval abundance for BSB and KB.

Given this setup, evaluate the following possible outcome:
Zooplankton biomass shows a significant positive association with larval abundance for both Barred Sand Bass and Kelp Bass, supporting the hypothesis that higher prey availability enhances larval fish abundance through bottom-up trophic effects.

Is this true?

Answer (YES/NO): YES